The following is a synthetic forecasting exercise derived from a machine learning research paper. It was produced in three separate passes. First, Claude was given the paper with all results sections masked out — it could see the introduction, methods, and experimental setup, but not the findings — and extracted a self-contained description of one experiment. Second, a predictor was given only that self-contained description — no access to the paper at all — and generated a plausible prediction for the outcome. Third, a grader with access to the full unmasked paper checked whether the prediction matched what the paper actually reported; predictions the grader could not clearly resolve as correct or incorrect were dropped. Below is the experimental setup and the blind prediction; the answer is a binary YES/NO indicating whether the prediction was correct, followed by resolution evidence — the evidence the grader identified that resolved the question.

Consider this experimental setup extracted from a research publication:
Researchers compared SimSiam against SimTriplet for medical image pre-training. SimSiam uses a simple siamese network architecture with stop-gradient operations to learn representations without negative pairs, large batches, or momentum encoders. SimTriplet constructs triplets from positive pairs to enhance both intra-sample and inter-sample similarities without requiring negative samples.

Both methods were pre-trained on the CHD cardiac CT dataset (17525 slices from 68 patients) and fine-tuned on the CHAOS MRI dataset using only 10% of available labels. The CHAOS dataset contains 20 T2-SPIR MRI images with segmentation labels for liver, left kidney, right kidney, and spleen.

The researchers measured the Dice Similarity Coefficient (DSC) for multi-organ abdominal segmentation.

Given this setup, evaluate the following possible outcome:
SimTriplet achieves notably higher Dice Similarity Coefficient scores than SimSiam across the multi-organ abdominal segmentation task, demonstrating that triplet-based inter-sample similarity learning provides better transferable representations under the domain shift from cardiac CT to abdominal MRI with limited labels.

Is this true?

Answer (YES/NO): NO